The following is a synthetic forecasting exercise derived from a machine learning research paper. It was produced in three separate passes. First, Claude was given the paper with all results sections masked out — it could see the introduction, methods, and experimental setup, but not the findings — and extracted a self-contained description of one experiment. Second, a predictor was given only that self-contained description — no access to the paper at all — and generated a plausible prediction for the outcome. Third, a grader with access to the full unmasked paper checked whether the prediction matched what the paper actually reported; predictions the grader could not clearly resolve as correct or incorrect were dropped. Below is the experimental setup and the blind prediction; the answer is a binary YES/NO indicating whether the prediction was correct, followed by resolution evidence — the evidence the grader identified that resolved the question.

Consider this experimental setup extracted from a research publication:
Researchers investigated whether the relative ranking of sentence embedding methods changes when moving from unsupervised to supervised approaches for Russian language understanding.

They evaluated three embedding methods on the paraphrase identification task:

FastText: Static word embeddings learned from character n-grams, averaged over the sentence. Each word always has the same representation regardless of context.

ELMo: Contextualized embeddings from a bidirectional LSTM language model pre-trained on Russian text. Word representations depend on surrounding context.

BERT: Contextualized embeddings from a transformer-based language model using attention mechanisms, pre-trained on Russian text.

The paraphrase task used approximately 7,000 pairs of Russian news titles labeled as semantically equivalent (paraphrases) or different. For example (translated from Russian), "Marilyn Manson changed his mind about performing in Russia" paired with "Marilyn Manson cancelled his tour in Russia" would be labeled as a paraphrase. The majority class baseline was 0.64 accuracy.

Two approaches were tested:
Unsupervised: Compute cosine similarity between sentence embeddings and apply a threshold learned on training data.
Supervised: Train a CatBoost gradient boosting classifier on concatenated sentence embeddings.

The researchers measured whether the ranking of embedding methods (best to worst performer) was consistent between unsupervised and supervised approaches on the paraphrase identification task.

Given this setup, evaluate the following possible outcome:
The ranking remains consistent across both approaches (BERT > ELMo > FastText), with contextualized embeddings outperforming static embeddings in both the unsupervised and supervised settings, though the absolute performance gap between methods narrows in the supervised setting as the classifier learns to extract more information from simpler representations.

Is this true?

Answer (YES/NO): NO